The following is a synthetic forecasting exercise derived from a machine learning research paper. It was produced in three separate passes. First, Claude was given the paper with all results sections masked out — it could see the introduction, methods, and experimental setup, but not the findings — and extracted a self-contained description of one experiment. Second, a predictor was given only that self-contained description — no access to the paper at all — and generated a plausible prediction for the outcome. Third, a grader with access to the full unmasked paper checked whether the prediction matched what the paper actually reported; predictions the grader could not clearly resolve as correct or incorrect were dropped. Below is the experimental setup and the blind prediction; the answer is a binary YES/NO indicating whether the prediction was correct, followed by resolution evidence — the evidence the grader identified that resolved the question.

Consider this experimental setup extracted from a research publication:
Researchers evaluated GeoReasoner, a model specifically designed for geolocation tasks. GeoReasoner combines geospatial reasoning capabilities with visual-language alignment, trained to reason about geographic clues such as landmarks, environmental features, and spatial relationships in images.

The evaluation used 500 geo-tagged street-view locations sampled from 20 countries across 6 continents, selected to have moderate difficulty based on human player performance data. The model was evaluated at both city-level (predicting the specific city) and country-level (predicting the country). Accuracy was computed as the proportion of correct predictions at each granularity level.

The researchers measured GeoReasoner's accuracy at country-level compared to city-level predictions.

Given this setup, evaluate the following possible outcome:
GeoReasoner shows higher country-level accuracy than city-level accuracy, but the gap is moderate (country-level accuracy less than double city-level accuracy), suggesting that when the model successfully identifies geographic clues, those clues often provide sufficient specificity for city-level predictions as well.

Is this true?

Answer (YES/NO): NO